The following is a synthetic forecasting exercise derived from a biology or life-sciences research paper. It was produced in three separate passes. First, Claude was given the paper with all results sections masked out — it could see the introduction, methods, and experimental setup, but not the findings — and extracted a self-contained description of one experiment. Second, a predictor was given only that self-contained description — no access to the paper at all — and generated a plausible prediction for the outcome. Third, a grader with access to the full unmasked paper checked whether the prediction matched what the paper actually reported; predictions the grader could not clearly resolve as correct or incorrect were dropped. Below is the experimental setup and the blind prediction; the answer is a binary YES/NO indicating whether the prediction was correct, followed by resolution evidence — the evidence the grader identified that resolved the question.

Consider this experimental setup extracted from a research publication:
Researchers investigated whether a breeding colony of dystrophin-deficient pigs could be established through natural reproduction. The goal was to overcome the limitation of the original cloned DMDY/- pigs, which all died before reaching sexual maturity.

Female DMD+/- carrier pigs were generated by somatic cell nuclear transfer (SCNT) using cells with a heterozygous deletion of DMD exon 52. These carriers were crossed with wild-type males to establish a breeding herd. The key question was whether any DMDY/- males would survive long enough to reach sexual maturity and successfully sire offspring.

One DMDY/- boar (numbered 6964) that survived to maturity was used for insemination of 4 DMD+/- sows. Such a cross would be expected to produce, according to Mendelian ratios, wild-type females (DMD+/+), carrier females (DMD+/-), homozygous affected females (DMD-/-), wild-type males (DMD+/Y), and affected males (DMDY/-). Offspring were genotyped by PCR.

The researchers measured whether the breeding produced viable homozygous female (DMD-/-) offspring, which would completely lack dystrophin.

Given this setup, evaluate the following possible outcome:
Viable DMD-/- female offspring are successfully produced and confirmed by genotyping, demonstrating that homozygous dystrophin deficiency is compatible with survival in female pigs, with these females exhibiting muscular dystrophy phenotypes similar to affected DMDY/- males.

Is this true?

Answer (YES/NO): NO